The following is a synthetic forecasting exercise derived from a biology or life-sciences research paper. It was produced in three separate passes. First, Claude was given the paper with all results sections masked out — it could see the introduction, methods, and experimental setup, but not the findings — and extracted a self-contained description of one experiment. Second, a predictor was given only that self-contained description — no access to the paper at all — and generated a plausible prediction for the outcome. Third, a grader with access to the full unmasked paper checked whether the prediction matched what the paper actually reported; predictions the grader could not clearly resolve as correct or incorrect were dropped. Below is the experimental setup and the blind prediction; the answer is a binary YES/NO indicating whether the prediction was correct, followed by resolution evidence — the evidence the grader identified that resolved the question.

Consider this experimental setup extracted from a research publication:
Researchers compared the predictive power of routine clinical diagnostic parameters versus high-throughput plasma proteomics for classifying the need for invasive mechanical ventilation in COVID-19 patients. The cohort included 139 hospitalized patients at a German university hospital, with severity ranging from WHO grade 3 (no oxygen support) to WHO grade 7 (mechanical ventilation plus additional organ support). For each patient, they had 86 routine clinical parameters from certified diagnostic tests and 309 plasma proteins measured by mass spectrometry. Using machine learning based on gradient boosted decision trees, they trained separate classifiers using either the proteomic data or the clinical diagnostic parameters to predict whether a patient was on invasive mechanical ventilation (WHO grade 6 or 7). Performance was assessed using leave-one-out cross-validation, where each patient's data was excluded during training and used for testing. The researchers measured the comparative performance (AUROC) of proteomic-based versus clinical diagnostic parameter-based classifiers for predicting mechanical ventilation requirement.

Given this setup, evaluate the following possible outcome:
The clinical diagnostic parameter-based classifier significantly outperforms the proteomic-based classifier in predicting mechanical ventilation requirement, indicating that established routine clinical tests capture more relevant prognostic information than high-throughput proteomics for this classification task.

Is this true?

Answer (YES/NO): NO